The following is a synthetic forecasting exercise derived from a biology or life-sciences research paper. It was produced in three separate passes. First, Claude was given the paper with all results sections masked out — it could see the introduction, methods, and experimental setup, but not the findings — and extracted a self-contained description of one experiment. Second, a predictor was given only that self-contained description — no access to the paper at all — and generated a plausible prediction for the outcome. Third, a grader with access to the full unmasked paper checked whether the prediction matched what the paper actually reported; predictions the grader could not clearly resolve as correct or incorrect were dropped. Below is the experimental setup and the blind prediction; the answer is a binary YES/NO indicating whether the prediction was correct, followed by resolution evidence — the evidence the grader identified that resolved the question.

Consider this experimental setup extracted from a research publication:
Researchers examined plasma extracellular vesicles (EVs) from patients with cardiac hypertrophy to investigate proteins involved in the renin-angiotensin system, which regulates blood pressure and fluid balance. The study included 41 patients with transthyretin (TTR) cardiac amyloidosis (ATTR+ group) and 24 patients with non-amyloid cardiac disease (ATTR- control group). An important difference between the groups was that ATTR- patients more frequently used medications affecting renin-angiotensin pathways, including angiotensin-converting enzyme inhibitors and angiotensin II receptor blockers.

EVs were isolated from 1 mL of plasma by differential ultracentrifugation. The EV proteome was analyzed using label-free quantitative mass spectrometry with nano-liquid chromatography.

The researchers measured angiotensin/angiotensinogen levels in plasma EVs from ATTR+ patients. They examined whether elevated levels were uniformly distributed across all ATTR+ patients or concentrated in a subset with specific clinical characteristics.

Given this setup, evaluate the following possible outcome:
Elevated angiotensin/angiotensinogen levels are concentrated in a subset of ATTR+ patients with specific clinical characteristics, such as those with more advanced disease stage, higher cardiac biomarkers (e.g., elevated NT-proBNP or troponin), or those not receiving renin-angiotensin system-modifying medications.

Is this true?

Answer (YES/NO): NO